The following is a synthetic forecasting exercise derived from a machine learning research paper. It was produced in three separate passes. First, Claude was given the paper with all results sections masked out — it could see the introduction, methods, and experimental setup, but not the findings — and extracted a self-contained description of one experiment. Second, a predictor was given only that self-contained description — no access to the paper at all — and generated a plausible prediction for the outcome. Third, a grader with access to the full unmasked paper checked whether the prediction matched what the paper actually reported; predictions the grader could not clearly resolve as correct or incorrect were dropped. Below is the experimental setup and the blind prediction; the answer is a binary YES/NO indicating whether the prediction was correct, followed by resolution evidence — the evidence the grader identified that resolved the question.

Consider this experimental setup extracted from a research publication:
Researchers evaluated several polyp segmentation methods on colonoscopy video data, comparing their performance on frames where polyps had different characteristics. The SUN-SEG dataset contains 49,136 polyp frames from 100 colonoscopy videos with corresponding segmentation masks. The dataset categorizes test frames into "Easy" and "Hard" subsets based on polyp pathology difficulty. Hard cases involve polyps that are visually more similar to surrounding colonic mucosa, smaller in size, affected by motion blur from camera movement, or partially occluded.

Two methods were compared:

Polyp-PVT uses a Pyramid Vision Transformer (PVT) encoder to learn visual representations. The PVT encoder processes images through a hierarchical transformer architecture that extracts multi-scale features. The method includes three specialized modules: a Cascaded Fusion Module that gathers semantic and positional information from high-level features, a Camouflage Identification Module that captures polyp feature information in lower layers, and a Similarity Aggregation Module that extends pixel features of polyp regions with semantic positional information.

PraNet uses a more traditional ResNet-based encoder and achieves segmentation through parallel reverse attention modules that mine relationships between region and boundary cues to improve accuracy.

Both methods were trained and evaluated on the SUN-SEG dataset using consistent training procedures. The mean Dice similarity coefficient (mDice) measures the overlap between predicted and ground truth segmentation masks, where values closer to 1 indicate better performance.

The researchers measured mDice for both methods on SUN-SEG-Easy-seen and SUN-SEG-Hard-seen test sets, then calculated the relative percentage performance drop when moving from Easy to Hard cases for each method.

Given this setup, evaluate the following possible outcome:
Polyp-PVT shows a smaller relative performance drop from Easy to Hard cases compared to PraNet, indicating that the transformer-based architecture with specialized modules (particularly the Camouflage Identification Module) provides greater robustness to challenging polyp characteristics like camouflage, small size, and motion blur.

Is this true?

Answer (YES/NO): NO